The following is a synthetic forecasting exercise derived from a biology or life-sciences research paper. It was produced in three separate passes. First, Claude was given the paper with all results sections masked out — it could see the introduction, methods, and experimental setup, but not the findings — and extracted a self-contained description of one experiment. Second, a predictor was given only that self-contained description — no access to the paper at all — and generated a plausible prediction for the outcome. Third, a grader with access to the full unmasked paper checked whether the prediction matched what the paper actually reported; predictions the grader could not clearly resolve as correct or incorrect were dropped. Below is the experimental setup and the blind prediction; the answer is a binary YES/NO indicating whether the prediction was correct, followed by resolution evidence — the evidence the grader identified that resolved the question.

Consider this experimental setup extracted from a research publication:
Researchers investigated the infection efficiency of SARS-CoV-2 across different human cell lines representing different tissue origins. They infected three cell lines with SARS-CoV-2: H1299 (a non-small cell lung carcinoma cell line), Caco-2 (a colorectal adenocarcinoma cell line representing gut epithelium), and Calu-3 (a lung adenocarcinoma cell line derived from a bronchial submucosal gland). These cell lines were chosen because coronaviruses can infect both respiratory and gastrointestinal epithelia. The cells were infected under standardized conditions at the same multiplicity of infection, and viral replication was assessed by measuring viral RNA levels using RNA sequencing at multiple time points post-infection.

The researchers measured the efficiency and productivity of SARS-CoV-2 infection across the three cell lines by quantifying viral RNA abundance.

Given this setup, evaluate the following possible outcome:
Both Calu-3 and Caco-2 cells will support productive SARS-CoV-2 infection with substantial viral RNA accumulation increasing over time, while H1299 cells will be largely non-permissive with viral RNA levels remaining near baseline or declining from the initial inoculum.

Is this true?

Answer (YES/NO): NO